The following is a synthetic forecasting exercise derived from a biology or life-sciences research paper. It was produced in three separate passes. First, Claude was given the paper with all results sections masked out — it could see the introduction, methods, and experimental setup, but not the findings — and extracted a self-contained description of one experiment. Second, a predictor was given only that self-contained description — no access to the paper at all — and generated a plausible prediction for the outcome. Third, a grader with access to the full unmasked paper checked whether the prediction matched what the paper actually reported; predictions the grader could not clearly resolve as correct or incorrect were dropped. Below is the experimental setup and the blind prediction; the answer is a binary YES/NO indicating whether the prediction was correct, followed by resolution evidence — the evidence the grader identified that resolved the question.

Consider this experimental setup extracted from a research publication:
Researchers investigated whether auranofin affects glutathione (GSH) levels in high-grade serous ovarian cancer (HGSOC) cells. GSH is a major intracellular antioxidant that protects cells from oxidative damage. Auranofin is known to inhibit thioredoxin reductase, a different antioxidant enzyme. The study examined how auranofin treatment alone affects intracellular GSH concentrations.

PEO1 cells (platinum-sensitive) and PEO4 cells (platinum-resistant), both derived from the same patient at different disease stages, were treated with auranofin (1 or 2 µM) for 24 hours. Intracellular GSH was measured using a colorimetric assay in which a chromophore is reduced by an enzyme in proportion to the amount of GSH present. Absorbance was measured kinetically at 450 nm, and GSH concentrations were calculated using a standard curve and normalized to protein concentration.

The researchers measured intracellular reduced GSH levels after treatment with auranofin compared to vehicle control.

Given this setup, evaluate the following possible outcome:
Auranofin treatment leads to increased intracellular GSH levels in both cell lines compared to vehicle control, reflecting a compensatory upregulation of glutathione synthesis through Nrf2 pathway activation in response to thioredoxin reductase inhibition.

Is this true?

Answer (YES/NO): YES